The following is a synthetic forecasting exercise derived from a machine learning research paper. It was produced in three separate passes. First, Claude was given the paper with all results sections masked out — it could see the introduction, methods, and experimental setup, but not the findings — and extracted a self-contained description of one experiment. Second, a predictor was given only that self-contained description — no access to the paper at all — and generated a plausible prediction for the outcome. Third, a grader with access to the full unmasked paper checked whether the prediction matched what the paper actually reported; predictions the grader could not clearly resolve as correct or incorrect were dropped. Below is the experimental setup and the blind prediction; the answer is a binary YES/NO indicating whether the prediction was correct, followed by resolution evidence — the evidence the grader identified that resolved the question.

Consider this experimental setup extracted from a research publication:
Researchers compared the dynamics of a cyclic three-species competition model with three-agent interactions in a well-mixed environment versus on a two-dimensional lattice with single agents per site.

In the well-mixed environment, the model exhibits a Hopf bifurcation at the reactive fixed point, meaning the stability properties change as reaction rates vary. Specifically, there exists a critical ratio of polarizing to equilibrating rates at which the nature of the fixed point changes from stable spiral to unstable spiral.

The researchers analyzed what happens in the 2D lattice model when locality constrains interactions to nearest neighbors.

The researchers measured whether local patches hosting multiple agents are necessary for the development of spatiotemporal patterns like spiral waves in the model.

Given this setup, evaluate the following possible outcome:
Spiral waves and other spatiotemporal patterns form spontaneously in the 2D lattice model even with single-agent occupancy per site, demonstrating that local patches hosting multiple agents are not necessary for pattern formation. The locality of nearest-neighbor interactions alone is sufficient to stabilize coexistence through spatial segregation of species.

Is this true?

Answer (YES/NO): NO